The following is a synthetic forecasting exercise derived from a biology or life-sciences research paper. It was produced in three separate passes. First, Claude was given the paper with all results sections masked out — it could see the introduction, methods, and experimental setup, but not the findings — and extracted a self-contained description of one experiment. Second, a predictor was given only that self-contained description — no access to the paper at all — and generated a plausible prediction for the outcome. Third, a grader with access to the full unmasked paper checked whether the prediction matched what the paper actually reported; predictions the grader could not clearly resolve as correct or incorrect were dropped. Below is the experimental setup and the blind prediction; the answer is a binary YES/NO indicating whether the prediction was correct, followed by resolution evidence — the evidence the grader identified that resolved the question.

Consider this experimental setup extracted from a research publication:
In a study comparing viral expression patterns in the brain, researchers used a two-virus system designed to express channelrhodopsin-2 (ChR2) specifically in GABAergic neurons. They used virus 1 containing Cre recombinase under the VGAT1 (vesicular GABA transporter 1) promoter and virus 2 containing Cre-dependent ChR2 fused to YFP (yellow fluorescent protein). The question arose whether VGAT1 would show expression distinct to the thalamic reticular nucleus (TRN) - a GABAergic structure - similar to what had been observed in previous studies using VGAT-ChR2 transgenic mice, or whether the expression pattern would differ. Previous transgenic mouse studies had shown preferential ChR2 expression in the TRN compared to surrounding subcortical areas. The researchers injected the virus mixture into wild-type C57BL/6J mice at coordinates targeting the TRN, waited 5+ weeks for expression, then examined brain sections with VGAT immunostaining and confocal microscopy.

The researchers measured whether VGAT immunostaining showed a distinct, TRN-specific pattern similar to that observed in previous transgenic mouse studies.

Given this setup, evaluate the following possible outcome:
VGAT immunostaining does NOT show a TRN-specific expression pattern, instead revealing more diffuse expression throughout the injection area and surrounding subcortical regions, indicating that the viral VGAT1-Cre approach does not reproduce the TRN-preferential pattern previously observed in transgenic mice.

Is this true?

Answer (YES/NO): YES